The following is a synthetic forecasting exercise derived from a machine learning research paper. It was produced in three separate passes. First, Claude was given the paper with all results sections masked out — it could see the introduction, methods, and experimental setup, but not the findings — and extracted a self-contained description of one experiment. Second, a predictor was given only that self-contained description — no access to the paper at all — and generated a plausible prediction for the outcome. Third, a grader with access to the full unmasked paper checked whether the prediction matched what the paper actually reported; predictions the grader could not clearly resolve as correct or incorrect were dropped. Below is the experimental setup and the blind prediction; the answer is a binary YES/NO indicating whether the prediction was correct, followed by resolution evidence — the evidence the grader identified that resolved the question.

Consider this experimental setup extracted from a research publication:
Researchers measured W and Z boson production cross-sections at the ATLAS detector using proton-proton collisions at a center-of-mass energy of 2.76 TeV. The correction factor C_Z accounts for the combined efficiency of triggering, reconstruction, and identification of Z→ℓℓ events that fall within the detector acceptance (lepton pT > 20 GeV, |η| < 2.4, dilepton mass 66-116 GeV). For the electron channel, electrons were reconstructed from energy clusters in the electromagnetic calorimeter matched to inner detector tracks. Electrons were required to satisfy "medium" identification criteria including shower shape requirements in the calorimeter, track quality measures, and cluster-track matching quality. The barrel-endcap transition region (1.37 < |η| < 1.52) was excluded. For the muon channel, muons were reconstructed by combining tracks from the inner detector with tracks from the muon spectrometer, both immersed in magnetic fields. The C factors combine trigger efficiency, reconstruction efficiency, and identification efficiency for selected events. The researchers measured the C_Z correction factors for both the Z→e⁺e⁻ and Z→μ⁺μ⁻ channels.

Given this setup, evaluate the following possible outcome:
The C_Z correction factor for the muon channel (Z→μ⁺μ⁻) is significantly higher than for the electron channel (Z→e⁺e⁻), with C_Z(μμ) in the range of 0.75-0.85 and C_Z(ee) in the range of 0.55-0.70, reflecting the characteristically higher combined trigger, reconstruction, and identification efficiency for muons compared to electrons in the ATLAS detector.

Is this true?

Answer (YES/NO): YES